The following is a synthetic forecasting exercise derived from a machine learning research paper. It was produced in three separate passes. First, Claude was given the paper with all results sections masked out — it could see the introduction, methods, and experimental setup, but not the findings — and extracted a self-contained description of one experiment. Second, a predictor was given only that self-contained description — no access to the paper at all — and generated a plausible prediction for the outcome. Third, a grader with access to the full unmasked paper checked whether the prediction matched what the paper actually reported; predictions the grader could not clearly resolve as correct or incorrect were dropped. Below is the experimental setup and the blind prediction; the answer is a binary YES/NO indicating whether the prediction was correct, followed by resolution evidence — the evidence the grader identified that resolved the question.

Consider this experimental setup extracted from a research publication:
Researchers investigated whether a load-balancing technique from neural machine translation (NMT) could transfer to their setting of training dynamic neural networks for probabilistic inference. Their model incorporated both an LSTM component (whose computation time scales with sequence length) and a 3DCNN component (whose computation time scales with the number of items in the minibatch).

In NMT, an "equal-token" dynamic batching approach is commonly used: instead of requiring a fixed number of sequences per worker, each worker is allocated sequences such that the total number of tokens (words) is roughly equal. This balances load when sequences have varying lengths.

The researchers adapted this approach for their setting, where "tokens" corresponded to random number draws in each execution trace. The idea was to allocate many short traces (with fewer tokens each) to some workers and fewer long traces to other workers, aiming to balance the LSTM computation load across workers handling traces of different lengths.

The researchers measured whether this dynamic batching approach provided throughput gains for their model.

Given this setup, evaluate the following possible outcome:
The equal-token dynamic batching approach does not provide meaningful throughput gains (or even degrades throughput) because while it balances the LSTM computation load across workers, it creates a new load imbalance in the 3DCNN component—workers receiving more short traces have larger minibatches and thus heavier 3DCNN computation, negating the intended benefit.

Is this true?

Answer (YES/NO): YES